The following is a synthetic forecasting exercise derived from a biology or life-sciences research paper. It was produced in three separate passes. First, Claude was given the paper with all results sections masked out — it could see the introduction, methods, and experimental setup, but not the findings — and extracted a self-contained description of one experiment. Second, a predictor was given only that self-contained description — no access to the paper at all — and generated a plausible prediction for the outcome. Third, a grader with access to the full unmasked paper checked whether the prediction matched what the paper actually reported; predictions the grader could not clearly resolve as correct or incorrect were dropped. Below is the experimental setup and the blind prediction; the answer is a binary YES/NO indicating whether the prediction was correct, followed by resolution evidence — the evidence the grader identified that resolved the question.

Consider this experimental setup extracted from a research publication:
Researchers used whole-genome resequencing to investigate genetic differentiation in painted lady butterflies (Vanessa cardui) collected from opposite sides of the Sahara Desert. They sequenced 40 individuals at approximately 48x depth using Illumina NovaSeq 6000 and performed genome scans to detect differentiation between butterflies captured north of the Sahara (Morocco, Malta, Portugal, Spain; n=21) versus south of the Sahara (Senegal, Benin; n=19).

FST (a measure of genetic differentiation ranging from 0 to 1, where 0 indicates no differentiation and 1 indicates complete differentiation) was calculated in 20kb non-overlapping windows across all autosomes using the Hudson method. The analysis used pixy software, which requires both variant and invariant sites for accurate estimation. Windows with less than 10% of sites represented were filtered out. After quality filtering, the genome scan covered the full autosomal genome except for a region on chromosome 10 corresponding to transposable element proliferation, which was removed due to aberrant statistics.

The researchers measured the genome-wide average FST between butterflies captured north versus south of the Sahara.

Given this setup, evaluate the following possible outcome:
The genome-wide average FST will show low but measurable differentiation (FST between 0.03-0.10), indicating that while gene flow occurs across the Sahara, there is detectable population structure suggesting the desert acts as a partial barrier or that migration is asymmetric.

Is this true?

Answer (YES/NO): NO